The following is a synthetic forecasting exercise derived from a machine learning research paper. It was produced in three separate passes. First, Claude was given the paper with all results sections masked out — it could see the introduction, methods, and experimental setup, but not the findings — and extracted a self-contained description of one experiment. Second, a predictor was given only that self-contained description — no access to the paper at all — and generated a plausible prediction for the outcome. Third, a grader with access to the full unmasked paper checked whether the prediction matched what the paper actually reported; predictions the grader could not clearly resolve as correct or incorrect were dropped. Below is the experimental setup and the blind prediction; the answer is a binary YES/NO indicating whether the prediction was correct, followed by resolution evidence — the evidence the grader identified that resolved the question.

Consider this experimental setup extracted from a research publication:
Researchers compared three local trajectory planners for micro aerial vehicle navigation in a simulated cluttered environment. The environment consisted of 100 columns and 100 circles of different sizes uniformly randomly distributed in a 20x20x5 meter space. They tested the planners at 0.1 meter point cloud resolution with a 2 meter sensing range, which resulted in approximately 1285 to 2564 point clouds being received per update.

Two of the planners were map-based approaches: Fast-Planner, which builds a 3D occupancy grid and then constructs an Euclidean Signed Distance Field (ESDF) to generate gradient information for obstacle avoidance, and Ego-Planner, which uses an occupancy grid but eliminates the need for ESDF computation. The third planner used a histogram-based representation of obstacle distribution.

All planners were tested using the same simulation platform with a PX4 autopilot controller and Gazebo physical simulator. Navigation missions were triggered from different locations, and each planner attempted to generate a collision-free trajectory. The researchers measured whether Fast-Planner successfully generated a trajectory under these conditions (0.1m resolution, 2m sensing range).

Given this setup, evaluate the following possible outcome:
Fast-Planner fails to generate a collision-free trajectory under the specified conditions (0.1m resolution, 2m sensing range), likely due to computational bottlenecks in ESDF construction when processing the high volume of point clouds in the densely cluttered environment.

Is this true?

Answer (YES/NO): YES